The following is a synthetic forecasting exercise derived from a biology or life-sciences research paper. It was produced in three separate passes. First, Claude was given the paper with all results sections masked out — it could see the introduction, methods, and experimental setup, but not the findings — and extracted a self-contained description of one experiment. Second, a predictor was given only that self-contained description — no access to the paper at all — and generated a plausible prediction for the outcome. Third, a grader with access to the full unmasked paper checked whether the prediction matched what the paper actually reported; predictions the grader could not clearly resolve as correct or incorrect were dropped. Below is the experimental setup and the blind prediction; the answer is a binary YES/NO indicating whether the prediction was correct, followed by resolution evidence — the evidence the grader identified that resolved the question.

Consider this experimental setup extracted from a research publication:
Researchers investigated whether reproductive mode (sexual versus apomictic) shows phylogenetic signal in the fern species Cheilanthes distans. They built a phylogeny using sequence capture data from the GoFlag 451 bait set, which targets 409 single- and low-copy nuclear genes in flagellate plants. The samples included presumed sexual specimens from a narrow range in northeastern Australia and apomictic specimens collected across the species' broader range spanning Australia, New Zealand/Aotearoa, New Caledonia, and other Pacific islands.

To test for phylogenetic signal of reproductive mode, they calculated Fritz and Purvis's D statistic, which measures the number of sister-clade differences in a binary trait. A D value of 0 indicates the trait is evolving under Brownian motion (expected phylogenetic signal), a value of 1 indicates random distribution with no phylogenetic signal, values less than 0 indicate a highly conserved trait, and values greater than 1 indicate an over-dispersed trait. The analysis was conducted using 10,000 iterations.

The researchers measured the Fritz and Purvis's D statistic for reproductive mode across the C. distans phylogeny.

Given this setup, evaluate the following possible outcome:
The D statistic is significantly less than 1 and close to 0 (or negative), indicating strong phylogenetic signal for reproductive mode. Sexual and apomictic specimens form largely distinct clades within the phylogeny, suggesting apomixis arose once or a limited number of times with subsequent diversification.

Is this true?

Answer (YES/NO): NO